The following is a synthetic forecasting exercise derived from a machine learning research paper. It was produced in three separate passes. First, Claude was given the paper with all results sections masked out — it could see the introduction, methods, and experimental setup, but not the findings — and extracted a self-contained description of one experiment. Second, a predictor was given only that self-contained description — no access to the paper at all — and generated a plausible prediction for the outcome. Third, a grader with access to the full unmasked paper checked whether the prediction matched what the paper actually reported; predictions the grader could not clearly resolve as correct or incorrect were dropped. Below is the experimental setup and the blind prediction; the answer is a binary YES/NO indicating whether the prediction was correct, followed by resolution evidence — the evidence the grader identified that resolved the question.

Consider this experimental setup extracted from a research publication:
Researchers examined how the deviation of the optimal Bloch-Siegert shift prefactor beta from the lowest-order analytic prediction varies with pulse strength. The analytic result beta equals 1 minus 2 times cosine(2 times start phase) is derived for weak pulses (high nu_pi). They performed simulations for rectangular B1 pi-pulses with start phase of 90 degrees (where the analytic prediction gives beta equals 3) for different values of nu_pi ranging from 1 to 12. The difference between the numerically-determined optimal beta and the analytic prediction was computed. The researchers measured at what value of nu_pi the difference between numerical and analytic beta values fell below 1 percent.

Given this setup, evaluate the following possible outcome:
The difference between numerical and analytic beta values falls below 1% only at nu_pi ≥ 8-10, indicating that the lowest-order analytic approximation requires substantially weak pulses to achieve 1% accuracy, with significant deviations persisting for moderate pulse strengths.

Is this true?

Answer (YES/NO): NO